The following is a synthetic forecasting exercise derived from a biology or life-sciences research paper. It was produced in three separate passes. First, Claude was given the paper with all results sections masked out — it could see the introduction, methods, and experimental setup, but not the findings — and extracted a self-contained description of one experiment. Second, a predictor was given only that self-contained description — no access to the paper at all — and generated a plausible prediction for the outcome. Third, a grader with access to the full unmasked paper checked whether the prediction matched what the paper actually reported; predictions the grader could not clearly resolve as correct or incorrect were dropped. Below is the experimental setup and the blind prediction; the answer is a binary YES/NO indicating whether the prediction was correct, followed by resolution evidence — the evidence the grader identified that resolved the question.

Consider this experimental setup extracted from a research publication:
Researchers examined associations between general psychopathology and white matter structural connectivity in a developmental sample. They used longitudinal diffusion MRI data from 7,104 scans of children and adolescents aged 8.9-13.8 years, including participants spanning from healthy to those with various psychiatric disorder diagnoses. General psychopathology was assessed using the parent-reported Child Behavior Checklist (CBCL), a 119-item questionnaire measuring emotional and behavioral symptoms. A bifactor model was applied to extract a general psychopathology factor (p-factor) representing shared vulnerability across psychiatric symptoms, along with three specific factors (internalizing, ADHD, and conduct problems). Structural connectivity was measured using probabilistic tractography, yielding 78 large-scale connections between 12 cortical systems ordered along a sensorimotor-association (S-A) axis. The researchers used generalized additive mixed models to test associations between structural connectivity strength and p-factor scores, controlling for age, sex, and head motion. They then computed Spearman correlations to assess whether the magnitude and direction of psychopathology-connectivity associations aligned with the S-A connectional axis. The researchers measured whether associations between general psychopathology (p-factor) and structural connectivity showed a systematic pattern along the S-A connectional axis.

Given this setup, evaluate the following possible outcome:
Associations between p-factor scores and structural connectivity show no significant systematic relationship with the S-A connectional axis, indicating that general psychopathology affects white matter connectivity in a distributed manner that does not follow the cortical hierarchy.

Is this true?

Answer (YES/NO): NO